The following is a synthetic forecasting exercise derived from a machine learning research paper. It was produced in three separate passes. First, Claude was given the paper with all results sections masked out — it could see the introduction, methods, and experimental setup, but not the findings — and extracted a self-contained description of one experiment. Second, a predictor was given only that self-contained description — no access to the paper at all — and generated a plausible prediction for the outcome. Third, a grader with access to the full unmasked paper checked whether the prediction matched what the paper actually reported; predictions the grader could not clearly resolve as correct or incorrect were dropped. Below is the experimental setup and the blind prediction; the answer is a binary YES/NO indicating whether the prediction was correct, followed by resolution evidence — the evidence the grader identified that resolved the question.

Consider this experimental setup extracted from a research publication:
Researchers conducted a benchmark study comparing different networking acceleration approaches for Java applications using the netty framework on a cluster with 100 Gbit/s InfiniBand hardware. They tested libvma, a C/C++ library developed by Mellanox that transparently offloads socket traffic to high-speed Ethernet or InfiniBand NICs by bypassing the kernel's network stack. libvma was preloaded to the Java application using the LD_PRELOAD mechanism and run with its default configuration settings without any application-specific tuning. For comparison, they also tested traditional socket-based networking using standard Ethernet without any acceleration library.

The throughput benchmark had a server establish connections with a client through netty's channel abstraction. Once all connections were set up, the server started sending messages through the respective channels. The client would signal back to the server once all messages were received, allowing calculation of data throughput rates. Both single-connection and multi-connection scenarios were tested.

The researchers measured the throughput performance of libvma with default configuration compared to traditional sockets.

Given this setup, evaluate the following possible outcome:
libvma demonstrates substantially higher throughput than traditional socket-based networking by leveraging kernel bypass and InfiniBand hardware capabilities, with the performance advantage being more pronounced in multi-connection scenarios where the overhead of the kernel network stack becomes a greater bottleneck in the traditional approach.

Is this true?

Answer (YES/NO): NO